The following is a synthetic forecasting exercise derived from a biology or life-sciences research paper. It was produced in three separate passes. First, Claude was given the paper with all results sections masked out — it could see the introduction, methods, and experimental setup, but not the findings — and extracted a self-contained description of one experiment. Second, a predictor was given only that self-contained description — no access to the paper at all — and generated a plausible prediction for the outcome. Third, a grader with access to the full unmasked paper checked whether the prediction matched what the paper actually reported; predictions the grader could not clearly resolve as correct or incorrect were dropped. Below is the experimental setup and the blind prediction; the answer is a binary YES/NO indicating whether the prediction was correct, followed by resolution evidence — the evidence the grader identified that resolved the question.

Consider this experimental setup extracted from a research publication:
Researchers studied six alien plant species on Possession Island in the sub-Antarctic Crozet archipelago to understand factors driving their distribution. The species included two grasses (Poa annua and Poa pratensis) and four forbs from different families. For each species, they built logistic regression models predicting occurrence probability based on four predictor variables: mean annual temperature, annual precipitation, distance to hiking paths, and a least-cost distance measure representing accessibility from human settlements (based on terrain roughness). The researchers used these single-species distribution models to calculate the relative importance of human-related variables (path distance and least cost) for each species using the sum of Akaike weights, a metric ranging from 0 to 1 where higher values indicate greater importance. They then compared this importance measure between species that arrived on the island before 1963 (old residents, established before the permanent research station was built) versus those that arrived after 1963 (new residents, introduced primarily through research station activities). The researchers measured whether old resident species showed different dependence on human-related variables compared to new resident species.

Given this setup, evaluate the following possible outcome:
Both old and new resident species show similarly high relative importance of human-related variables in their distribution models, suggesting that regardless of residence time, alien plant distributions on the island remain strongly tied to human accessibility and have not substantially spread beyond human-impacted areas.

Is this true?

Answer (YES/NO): NO